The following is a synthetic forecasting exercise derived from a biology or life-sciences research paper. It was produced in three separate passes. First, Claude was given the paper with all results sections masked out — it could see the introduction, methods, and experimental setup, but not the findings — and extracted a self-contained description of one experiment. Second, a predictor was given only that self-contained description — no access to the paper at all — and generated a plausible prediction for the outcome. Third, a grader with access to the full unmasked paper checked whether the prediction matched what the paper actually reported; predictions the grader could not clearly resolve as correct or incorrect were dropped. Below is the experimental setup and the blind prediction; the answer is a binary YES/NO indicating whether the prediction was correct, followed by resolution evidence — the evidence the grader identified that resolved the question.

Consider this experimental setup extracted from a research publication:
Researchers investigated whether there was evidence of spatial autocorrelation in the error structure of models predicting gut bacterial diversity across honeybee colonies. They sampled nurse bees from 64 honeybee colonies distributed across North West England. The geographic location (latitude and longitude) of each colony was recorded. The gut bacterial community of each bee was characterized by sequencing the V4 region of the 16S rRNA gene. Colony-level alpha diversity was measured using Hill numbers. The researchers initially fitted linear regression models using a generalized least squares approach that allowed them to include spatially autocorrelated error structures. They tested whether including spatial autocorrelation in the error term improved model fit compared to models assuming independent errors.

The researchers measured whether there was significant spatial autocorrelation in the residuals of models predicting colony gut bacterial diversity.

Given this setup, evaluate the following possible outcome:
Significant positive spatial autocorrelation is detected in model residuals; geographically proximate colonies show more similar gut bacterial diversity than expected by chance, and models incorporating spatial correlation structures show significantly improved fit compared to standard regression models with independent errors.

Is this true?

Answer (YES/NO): NO